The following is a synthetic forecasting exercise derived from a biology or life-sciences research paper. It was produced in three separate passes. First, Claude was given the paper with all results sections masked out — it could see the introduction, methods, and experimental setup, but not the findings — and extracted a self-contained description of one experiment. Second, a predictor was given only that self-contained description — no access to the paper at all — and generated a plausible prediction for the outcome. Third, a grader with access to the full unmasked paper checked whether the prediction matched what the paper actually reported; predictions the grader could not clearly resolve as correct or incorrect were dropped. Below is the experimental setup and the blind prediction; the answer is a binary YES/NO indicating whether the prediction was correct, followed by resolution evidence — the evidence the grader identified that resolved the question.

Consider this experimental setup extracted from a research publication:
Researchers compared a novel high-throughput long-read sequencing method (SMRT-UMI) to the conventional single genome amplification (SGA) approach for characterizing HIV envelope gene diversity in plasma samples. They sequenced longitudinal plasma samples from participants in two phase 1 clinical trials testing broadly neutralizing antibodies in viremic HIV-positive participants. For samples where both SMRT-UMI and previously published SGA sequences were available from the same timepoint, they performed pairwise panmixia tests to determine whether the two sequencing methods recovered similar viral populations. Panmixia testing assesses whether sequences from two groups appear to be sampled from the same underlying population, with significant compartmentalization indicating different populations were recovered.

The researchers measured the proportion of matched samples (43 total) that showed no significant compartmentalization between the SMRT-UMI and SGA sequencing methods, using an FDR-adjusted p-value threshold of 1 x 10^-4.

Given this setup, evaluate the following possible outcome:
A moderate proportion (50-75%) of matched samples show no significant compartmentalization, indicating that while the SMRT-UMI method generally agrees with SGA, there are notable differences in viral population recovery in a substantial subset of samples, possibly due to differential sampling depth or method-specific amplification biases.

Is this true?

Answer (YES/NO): NO